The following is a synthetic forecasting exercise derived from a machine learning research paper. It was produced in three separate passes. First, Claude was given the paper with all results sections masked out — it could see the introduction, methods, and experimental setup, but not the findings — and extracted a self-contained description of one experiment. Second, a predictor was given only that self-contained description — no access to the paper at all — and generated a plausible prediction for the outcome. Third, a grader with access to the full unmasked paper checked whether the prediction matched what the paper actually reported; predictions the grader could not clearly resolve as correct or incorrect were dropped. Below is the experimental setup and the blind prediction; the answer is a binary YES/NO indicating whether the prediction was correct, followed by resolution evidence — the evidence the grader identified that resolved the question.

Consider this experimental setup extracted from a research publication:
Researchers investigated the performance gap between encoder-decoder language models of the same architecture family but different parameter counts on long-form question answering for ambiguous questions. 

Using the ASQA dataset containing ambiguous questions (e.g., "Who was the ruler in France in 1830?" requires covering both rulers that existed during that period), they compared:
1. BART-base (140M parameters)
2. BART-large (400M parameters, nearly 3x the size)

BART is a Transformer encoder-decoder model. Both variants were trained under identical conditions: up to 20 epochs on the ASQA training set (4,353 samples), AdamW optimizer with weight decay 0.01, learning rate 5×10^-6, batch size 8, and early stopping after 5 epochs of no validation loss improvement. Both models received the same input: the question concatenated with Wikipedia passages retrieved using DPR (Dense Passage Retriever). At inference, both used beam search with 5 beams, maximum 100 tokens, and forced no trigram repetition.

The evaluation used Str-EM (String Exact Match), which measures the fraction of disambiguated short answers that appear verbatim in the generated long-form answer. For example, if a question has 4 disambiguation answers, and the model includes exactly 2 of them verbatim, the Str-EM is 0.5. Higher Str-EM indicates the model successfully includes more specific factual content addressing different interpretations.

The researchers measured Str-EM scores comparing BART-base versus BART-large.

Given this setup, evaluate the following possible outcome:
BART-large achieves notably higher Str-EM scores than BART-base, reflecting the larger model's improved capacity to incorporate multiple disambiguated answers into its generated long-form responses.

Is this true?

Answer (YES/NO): YES